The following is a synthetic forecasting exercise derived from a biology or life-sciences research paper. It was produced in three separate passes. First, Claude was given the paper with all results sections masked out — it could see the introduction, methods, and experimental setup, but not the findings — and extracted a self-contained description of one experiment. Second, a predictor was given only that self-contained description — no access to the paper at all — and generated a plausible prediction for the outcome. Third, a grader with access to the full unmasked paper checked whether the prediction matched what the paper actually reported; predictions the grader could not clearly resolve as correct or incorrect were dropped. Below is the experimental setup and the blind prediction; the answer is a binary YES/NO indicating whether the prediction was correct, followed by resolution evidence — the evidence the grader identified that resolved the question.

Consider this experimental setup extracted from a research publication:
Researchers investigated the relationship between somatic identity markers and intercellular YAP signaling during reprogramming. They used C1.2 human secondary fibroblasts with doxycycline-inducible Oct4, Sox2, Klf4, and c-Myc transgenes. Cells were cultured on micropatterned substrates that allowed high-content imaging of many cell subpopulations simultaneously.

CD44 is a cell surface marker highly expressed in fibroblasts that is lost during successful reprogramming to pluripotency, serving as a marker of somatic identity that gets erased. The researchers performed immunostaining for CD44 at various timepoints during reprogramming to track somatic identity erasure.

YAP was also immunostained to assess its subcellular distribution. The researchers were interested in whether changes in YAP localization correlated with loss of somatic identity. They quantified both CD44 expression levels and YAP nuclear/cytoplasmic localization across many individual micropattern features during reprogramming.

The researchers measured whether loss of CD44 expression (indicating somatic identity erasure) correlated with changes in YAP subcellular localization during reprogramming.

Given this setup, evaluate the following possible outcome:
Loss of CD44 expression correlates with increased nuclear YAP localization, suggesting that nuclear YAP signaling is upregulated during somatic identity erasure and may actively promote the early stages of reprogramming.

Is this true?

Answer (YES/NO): NO